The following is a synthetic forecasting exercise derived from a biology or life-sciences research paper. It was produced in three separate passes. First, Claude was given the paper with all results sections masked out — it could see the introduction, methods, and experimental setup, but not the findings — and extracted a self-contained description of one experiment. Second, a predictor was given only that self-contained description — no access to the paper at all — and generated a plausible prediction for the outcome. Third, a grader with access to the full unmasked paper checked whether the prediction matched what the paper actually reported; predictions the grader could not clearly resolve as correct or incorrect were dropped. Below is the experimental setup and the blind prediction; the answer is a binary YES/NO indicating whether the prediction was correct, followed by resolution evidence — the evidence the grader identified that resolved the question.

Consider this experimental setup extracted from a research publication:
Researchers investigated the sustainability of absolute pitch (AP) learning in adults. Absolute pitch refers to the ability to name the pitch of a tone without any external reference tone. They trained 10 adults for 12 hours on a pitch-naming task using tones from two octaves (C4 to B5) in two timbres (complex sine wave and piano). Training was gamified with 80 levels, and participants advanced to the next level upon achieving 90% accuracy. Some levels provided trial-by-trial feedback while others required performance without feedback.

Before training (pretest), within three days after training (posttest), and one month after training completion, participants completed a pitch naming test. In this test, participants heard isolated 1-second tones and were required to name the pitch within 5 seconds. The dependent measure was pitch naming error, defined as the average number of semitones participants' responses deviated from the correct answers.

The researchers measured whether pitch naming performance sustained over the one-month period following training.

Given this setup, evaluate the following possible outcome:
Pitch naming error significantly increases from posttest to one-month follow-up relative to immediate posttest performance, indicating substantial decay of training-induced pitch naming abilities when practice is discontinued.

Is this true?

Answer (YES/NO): NO